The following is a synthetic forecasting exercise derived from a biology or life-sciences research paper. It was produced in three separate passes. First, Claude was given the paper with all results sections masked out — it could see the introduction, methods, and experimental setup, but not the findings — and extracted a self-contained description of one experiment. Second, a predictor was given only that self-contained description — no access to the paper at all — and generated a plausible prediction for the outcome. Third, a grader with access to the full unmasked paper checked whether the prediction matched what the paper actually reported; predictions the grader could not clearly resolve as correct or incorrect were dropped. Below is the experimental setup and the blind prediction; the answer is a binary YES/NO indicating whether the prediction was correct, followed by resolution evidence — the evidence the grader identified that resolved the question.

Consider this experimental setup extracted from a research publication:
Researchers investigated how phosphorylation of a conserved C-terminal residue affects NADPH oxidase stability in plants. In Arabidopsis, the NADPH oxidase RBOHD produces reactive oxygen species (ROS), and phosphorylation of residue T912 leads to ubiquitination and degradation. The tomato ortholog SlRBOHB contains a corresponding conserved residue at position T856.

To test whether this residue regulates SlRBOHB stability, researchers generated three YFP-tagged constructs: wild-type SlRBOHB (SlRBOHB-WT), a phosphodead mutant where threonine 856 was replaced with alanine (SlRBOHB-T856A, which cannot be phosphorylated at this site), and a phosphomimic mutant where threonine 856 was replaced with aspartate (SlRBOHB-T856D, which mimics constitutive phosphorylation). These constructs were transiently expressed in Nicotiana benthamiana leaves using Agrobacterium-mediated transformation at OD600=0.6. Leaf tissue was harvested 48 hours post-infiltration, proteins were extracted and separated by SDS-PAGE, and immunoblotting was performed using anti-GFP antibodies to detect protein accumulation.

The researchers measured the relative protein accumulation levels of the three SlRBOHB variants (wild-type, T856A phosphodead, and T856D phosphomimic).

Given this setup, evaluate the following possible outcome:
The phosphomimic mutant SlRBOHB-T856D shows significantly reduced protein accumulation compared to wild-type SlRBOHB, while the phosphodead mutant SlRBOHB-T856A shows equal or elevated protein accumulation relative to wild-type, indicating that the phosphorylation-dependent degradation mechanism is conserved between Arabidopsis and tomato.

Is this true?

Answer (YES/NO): YES